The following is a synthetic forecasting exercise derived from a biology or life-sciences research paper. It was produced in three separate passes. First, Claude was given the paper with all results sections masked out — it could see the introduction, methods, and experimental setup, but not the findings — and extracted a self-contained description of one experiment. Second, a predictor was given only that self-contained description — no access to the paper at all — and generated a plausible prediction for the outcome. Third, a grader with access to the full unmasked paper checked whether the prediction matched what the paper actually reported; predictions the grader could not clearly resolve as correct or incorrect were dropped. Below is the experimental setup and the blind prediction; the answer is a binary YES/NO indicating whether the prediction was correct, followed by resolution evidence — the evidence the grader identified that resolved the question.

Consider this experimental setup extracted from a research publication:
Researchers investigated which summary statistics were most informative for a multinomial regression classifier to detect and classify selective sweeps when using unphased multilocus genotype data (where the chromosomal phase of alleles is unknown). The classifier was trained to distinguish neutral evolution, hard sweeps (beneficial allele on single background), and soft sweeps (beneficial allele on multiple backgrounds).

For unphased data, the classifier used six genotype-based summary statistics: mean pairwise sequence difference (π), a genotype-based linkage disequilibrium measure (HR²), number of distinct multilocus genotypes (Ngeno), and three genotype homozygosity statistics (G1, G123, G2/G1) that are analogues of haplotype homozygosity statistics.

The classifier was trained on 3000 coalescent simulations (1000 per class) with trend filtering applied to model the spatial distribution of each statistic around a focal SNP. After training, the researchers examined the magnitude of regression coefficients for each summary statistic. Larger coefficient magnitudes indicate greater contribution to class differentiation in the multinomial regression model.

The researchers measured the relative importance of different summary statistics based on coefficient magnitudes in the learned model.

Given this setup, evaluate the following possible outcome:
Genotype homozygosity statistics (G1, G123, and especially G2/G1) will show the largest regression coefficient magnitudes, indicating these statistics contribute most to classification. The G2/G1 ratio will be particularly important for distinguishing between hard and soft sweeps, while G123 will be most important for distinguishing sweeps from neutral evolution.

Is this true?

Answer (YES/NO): NO